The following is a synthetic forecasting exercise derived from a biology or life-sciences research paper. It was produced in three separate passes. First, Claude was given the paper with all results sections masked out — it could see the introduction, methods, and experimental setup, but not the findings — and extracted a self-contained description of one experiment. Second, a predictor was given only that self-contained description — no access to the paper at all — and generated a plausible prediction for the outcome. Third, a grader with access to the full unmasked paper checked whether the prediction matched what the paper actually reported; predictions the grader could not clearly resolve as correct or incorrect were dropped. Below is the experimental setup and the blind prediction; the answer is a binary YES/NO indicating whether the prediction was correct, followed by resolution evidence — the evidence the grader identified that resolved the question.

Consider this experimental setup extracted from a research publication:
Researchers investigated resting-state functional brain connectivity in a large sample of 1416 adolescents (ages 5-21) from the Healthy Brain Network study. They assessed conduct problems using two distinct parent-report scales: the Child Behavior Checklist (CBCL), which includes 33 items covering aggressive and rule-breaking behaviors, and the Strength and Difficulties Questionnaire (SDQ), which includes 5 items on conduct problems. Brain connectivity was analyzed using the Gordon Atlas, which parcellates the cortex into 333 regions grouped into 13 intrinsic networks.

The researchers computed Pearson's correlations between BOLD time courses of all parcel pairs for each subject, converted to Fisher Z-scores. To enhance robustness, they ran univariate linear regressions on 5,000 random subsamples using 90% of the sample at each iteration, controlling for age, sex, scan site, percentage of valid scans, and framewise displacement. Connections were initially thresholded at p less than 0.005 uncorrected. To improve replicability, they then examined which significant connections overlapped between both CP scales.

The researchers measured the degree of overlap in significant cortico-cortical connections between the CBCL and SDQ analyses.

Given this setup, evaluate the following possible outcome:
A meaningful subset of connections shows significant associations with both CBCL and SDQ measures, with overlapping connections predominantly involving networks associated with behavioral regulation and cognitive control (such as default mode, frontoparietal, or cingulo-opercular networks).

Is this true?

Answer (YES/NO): NO